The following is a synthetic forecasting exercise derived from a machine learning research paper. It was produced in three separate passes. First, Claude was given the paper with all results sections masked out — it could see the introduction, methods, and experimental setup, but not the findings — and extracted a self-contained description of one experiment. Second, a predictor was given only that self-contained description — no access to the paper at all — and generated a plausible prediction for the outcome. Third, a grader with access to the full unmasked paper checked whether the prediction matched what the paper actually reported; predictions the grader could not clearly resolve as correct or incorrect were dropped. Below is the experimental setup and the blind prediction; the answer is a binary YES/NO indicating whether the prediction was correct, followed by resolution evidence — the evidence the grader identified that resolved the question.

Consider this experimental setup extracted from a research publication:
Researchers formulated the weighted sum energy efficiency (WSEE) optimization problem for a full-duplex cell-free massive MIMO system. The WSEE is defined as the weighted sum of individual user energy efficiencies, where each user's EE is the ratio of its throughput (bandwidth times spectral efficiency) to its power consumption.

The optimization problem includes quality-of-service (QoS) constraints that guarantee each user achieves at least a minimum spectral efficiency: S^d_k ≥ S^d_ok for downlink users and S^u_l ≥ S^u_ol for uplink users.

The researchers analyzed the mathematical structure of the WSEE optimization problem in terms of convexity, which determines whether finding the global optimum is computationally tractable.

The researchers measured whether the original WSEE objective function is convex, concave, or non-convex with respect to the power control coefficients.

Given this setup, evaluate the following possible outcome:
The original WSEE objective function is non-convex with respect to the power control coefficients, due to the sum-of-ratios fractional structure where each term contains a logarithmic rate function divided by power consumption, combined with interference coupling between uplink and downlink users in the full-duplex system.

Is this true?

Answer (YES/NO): YES